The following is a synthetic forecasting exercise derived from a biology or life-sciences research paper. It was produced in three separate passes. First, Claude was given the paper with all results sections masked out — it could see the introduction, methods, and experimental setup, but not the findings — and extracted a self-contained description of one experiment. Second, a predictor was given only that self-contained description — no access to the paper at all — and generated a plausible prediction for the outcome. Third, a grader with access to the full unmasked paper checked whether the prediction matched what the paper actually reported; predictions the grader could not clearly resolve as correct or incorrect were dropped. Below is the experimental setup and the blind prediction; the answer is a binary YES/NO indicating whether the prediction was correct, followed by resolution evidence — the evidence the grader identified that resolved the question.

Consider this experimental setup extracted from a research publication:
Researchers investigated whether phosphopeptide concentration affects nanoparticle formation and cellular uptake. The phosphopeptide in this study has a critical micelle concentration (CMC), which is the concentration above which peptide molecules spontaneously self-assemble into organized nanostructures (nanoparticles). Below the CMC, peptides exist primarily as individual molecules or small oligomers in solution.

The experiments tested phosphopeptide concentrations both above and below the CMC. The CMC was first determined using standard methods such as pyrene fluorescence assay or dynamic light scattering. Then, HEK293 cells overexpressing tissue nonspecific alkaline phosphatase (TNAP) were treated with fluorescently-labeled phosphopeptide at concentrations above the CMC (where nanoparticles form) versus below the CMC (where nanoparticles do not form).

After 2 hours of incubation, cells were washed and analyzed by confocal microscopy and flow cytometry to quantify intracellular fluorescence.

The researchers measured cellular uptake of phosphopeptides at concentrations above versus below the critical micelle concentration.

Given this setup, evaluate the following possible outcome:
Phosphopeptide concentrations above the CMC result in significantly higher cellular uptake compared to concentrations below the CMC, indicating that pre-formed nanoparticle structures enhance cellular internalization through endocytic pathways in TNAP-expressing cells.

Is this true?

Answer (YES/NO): YES